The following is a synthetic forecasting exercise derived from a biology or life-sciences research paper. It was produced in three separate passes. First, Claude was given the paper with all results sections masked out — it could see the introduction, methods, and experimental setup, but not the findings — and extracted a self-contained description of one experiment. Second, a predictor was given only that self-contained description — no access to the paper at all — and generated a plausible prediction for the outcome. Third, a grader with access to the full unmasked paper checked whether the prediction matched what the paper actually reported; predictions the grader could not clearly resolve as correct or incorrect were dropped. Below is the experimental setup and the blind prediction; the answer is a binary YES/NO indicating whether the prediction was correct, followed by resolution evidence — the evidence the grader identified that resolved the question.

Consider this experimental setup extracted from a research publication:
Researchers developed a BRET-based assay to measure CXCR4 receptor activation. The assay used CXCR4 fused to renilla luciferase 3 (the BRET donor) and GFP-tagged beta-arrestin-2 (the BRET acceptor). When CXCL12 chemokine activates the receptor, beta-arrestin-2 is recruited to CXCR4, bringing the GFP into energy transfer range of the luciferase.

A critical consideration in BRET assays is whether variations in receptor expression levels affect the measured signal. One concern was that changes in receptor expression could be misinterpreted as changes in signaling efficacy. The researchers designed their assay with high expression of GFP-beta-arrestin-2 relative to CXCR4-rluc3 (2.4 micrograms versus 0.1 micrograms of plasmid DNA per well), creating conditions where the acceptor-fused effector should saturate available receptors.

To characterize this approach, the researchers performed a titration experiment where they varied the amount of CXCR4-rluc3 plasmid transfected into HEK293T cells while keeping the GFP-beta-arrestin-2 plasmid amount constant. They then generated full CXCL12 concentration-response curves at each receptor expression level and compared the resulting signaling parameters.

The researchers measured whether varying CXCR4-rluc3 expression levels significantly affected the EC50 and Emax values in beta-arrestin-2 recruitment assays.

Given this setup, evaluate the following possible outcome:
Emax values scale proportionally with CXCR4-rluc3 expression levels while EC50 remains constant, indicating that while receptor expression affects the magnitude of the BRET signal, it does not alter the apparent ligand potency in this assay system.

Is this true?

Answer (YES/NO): NO